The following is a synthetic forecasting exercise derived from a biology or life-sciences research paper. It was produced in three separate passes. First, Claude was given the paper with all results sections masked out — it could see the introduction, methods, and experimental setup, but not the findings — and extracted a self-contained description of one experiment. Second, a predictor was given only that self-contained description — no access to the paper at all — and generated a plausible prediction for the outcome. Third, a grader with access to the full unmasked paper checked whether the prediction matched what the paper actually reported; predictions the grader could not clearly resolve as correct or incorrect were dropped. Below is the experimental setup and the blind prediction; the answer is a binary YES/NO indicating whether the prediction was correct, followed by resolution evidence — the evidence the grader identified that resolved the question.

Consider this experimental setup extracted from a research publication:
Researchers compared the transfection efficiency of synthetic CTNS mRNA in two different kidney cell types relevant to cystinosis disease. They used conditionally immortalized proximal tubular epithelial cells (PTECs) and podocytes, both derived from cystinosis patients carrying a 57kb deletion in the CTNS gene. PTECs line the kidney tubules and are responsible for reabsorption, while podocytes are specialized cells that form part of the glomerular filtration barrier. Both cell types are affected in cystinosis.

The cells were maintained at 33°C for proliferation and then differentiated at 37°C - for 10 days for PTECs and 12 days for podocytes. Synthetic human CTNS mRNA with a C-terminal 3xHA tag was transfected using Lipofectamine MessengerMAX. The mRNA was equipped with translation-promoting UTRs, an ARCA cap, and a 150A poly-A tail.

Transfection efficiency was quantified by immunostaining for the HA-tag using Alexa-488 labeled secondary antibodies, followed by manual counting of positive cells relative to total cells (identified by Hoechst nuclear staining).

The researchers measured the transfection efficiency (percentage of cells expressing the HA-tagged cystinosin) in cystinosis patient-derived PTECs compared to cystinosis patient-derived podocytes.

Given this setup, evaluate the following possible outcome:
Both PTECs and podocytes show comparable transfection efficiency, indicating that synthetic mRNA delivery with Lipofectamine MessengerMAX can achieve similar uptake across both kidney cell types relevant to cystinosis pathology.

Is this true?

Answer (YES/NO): YES